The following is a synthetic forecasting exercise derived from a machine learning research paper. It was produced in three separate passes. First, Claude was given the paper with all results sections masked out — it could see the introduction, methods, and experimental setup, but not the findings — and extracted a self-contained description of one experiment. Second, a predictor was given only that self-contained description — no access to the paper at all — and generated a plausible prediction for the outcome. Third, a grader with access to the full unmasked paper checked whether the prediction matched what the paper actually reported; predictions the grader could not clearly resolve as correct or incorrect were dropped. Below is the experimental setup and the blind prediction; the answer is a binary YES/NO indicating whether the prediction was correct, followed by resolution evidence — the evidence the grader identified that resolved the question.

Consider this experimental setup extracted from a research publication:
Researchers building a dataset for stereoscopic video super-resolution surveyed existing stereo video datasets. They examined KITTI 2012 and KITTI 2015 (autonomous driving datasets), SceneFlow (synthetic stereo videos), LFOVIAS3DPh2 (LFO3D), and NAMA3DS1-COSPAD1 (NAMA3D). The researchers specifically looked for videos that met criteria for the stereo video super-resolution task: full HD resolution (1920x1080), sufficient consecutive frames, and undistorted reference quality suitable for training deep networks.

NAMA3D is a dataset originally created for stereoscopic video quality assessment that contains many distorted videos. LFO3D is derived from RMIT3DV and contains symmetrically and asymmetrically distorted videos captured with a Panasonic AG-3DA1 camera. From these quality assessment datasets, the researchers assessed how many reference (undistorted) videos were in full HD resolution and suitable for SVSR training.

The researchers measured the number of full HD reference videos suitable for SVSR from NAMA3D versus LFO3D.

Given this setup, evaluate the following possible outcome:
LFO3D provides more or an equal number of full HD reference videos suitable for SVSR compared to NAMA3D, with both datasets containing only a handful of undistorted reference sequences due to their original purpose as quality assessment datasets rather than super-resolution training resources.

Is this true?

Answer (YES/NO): YES